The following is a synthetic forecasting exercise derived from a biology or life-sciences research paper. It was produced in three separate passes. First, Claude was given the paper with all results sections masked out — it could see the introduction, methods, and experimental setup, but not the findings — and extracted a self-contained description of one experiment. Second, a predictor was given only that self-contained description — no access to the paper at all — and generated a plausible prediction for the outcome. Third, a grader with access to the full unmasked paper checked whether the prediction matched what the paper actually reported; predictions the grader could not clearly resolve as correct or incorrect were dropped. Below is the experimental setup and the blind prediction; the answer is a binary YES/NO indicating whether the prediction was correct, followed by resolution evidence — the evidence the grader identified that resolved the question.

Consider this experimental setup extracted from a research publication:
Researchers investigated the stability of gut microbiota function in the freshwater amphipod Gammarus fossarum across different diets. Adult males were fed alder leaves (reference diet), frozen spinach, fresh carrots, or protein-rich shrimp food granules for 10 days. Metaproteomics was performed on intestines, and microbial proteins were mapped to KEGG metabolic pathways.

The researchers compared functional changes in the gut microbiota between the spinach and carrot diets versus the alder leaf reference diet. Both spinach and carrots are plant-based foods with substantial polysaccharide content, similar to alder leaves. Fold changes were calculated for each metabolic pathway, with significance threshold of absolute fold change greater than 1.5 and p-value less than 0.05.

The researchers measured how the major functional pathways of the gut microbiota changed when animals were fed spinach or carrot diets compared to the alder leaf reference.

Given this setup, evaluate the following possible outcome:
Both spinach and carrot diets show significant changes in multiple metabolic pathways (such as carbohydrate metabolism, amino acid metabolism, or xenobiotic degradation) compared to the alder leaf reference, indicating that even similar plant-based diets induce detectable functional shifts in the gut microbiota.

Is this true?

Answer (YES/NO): NO